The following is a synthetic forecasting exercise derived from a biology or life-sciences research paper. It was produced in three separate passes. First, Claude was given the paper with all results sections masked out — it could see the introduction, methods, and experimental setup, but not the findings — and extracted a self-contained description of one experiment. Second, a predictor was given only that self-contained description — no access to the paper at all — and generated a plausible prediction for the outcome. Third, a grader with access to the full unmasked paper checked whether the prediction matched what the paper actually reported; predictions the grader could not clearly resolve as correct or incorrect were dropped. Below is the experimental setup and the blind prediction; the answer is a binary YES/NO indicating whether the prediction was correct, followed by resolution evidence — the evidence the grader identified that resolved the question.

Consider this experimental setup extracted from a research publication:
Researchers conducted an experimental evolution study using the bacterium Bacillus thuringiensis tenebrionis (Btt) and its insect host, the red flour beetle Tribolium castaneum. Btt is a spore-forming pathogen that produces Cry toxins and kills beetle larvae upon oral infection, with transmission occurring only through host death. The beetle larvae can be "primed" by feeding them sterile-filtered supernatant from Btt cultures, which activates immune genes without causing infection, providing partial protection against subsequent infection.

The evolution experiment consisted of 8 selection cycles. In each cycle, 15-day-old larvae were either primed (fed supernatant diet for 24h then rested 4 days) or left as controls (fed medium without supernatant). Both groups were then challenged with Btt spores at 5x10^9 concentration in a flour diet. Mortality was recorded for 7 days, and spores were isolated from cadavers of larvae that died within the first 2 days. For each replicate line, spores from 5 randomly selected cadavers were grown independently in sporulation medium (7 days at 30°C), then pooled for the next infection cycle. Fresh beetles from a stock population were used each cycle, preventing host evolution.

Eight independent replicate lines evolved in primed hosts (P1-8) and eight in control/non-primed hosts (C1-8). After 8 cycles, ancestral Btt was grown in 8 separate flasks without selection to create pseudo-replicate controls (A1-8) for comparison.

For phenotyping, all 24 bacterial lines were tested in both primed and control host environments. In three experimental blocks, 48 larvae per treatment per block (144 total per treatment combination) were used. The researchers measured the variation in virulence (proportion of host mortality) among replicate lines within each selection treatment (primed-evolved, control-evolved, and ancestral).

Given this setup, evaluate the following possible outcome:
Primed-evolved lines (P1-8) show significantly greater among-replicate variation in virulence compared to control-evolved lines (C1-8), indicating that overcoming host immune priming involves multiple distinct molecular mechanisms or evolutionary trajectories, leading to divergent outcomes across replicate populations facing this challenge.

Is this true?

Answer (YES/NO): YES